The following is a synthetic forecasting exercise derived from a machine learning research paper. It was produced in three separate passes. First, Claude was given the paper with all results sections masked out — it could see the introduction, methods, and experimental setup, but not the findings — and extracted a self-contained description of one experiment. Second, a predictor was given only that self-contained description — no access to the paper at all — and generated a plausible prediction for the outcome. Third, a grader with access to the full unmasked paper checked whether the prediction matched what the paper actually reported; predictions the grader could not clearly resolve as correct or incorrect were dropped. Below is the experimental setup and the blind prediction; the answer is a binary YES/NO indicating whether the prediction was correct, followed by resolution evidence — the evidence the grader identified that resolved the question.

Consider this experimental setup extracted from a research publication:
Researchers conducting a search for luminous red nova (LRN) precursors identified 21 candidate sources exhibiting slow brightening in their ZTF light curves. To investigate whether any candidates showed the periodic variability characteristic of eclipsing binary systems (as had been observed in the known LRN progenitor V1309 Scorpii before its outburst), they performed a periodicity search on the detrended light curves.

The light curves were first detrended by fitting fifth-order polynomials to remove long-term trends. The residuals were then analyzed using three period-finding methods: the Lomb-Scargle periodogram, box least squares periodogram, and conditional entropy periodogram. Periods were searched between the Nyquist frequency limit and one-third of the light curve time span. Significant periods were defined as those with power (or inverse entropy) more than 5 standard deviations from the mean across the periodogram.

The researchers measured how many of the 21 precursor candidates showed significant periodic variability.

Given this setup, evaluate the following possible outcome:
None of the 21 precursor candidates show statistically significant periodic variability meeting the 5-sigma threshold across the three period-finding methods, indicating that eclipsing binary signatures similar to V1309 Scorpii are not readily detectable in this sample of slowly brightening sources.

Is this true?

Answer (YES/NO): NO